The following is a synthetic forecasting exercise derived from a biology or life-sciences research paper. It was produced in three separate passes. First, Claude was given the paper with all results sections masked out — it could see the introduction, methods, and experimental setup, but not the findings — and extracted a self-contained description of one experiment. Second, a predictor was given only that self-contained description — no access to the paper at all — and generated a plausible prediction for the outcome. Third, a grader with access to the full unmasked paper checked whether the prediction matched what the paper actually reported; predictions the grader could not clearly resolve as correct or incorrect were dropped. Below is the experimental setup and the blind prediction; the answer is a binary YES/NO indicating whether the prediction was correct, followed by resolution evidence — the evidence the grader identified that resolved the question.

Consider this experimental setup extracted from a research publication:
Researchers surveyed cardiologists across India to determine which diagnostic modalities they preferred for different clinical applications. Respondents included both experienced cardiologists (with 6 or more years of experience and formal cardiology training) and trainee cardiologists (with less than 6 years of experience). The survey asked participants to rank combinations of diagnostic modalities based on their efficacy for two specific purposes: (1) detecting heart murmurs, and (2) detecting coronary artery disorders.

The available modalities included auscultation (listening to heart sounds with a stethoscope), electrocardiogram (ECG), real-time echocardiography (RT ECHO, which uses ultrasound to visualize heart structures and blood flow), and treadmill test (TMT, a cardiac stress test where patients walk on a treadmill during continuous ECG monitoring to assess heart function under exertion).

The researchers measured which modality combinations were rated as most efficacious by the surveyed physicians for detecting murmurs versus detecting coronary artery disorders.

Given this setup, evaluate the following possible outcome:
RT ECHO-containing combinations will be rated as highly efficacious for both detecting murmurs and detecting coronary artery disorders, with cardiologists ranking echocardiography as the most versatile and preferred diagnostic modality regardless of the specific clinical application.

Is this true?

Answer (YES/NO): NO